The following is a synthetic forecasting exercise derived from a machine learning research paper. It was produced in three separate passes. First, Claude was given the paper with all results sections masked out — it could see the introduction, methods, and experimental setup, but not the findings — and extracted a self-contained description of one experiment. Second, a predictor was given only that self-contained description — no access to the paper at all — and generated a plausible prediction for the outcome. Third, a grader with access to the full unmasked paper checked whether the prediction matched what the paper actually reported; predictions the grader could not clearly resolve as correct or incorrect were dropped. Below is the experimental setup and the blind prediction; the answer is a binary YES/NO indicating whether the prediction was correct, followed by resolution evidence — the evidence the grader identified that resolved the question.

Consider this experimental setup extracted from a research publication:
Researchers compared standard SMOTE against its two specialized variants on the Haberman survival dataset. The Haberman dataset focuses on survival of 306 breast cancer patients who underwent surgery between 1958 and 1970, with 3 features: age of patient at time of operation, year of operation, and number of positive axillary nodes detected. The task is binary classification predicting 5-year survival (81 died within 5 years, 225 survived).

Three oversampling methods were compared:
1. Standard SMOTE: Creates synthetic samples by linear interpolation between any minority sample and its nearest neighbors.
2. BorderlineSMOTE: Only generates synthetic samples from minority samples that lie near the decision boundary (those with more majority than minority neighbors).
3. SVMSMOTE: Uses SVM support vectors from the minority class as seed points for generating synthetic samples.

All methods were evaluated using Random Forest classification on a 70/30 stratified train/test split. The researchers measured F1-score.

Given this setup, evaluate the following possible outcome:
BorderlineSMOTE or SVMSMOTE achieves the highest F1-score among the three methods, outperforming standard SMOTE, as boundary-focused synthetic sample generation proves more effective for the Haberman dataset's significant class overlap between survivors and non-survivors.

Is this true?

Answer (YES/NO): NO